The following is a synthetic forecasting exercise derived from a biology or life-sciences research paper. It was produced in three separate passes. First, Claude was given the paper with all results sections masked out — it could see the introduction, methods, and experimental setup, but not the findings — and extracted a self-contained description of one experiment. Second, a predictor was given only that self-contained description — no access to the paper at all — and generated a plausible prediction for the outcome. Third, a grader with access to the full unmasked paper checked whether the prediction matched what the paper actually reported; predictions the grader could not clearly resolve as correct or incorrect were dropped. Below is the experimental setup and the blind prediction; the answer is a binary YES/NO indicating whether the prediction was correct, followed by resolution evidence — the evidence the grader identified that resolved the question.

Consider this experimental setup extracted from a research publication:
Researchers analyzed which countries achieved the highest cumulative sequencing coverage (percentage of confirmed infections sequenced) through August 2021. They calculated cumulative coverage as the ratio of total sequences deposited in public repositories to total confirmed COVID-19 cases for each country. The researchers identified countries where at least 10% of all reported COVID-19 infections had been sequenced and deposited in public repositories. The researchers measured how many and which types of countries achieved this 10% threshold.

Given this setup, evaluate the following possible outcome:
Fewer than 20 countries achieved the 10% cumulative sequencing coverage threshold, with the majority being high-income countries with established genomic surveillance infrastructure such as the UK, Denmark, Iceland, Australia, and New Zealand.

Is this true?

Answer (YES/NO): YES